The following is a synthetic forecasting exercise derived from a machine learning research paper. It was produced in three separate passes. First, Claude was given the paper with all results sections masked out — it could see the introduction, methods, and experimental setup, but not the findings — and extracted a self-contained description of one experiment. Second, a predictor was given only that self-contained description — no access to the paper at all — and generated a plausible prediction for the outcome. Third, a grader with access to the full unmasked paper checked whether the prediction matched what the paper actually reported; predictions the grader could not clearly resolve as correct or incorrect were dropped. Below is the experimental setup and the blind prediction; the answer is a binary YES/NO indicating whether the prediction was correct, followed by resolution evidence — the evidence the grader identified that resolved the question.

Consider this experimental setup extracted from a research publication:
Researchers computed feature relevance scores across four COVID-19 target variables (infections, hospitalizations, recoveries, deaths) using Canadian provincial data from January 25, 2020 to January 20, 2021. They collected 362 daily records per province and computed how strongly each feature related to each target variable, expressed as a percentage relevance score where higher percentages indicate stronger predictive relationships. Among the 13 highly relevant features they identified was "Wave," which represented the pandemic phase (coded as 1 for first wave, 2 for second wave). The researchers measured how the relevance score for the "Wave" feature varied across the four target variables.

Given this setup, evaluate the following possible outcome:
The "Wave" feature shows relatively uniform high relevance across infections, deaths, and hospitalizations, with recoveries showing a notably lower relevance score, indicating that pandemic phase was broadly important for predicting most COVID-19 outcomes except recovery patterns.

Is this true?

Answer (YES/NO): NO